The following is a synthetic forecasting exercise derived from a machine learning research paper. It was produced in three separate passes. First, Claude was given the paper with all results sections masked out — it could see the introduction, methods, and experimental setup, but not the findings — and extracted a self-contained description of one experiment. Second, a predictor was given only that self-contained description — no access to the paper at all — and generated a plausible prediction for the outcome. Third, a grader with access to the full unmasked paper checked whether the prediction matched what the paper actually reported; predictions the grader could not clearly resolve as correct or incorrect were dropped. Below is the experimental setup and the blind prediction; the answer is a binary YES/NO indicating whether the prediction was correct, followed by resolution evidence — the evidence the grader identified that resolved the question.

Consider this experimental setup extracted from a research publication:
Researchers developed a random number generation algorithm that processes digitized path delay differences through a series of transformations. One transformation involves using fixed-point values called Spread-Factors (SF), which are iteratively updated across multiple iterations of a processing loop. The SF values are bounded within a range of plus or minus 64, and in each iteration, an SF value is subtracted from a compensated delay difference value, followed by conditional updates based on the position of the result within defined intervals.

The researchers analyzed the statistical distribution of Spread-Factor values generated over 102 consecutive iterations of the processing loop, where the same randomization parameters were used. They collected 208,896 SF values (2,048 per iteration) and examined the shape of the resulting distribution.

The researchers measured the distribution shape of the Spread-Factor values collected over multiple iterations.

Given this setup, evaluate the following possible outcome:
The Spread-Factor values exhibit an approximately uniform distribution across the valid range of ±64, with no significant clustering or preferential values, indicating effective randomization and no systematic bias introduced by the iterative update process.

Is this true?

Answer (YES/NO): NO